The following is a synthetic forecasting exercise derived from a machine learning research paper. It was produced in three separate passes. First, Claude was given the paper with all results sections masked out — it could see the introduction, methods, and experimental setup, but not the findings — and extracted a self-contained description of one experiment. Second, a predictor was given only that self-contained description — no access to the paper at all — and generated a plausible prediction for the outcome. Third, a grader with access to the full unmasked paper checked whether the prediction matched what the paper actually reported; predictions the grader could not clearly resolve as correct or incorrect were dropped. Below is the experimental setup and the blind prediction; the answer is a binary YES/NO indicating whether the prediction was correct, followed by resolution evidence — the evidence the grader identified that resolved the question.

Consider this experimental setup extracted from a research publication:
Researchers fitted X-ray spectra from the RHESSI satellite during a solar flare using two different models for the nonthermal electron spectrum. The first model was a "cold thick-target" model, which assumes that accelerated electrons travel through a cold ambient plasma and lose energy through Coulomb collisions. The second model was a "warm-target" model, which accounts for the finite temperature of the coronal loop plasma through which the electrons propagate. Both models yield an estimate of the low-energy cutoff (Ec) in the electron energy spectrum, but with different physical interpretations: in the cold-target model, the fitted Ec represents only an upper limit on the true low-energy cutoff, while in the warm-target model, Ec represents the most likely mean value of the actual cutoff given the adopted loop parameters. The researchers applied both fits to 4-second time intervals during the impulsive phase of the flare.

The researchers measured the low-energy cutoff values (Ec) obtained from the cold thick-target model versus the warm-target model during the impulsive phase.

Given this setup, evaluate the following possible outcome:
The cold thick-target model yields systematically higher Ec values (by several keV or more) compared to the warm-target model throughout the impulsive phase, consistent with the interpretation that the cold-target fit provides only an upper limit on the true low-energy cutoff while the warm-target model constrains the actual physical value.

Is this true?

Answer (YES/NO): NO